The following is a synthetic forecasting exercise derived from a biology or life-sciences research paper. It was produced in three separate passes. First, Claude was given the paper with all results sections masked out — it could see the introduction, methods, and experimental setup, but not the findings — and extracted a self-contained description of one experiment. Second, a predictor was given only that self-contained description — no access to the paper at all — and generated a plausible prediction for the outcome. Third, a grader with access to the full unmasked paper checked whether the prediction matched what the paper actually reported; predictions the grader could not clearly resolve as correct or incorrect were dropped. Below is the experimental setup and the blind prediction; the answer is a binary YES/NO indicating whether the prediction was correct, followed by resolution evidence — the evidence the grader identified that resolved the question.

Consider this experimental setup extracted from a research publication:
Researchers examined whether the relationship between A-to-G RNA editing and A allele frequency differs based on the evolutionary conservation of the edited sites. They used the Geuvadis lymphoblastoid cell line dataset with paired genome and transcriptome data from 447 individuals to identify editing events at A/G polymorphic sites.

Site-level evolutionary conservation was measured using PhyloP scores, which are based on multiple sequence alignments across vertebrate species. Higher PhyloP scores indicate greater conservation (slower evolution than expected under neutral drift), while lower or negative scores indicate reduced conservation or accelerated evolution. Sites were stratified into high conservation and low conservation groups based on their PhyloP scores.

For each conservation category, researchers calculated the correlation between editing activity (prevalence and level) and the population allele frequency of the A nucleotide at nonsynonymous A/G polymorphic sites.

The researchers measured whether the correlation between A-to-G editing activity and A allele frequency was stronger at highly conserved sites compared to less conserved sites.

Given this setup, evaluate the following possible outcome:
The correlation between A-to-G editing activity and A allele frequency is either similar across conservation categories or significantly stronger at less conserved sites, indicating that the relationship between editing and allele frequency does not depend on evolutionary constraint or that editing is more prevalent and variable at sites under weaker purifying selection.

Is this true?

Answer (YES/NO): NO